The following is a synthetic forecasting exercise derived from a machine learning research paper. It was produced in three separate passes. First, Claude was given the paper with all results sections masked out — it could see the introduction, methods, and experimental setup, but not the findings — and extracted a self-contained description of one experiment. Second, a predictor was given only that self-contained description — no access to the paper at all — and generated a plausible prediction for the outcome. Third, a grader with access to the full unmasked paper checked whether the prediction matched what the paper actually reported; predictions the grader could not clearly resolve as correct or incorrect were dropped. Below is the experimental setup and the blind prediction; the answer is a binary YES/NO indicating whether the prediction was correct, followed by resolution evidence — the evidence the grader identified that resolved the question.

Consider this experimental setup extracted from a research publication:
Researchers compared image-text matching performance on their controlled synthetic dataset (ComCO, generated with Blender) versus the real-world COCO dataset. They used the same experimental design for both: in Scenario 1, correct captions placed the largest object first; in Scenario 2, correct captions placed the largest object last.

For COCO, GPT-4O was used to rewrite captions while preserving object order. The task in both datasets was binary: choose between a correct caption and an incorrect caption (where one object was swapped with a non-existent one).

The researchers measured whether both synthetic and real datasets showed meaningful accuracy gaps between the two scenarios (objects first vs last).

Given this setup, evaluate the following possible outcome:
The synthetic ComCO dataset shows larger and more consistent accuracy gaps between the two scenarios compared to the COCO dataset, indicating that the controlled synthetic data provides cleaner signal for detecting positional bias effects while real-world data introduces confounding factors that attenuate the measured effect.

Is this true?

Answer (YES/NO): YES